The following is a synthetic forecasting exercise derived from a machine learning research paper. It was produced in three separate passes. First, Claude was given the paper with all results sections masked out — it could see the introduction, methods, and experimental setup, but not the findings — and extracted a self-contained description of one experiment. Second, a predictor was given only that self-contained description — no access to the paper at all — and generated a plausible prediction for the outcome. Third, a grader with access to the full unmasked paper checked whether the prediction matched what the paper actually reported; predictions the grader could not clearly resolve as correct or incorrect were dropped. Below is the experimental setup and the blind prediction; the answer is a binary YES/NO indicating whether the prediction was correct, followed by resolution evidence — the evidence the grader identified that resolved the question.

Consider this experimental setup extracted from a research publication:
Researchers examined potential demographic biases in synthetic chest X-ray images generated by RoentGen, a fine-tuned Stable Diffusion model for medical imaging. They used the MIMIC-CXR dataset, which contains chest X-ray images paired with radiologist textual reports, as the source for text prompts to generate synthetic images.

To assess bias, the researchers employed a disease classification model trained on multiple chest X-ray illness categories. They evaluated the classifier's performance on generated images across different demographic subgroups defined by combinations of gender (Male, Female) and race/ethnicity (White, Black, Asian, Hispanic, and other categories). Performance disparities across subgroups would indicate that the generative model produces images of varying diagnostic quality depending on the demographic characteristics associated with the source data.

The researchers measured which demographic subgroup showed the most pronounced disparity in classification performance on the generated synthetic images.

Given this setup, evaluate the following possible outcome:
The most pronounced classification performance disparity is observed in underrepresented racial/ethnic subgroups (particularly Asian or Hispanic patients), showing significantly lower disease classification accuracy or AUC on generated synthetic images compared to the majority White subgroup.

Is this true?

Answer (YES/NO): NO